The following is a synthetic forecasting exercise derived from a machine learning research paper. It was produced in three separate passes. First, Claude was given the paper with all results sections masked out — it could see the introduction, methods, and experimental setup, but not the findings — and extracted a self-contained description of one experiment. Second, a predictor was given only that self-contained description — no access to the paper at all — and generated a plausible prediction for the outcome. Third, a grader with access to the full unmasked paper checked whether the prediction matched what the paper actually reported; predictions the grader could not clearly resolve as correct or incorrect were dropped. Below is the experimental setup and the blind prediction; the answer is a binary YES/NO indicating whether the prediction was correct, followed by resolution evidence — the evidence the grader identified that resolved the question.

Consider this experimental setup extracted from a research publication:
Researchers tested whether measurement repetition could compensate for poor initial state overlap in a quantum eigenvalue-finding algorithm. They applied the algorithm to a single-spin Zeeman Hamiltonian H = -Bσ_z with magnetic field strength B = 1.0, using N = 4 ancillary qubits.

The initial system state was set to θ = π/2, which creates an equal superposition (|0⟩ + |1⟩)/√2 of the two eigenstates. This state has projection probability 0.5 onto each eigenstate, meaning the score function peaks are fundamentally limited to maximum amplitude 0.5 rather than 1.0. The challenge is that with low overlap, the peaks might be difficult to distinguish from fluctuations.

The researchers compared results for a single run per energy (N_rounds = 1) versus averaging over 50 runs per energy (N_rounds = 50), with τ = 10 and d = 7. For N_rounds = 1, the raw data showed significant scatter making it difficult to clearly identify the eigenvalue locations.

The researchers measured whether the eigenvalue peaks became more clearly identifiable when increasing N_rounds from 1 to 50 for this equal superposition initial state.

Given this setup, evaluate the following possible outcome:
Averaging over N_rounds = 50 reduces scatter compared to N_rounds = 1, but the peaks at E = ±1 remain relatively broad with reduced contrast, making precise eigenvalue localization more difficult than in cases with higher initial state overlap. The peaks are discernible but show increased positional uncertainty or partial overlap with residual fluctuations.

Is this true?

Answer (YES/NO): NO